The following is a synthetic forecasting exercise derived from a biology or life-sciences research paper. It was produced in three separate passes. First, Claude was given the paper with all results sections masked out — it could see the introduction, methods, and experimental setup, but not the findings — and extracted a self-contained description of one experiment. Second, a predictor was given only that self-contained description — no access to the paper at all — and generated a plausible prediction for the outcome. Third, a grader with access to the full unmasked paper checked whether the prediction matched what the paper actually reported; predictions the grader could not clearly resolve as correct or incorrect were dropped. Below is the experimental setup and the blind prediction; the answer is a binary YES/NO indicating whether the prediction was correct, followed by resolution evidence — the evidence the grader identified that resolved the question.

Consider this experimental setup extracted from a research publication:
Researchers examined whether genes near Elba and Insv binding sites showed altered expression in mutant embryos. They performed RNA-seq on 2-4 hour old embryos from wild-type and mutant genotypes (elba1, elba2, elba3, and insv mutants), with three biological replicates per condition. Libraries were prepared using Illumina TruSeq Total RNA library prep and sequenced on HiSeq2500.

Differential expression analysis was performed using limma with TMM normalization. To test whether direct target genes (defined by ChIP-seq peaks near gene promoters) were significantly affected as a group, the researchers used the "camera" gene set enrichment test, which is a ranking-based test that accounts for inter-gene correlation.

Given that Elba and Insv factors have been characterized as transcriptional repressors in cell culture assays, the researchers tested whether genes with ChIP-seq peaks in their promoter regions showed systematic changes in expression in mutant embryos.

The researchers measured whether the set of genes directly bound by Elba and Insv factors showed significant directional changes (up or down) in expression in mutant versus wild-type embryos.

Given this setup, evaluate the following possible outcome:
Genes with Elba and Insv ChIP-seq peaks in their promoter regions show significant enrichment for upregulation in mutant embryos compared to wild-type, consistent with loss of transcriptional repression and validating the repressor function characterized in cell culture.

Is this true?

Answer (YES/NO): YES